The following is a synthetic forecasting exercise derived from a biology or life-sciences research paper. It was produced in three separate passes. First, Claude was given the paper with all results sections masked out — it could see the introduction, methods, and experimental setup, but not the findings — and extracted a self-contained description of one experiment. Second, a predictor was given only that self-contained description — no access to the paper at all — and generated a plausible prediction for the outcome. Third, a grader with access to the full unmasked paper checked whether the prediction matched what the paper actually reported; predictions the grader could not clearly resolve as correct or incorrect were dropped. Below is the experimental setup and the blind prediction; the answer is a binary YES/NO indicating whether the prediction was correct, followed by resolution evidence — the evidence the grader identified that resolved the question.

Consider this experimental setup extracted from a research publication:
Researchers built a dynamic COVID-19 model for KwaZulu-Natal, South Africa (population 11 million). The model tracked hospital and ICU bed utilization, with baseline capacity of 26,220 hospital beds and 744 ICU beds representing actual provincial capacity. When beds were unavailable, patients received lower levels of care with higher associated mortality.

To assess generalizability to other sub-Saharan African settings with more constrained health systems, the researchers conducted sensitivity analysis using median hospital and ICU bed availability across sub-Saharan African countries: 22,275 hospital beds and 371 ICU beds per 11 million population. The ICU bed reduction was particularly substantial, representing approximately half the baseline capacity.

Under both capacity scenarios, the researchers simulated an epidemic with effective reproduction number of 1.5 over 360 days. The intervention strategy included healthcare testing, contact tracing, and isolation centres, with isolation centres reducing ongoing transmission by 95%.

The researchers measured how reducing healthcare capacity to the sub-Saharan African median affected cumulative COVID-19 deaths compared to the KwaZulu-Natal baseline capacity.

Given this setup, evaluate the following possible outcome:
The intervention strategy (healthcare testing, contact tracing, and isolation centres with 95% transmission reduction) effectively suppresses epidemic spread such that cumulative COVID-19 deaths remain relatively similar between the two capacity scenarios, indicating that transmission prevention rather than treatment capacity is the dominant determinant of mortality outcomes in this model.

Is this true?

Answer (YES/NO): YES